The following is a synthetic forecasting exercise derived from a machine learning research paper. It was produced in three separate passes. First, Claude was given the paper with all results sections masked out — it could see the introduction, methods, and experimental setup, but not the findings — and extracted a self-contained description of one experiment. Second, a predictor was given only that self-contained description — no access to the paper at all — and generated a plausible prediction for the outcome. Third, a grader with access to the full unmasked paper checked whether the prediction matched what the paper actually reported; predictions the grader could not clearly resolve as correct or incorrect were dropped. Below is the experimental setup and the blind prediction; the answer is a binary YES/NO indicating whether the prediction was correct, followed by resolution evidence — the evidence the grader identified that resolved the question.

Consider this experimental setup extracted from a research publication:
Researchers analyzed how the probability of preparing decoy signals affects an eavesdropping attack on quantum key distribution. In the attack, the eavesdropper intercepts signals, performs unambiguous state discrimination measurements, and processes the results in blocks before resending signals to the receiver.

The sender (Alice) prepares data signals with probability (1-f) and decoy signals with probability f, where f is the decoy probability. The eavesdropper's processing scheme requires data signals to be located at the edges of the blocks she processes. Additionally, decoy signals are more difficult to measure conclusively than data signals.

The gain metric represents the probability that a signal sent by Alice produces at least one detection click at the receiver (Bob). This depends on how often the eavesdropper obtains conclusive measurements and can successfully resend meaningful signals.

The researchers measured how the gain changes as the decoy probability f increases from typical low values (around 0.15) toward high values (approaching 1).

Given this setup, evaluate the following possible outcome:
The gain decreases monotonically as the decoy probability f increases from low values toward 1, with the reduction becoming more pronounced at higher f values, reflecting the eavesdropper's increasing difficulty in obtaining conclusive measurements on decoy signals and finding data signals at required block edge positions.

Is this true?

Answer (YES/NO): YES